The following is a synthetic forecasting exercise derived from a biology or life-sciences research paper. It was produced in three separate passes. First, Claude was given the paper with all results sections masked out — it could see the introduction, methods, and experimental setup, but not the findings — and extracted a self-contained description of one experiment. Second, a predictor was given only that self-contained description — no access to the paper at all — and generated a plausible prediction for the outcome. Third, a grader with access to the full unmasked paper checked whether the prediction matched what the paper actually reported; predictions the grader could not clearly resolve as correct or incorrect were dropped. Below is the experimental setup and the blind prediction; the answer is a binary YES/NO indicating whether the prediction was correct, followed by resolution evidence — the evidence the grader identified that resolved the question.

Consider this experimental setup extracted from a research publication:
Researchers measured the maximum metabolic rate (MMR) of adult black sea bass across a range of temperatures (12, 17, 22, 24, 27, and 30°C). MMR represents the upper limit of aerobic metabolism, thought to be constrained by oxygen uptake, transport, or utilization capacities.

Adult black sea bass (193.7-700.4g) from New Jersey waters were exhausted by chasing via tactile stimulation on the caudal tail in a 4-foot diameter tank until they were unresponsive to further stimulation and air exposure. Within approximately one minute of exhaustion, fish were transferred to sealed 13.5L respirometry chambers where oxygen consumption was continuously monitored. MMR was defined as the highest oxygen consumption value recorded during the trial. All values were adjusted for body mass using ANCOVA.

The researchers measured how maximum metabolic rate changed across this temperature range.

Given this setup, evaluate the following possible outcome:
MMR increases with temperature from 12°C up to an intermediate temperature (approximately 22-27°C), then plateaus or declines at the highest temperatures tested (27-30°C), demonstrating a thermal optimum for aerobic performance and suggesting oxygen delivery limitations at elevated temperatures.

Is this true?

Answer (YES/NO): NO